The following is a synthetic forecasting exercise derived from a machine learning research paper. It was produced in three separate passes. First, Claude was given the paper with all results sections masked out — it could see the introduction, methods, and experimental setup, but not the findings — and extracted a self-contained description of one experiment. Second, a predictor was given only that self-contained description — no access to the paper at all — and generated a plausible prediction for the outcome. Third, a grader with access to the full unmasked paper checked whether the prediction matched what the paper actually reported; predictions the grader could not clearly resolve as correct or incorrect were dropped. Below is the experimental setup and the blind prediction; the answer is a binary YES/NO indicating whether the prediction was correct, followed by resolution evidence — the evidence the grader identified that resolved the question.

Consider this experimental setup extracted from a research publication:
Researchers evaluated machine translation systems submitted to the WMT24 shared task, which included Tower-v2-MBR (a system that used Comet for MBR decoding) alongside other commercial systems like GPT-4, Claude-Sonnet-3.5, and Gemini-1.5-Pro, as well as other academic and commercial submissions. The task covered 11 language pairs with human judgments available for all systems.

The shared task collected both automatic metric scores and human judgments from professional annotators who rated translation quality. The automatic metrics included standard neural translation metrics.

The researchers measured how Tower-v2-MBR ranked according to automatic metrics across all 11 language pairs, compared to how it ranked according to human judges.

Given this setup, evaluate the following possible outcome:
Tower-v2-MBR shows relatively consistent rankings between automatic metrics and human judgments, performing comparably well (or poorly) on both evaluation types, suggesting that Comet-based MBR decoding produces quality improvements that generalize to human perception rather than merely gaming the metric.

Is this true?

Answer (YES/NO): NO